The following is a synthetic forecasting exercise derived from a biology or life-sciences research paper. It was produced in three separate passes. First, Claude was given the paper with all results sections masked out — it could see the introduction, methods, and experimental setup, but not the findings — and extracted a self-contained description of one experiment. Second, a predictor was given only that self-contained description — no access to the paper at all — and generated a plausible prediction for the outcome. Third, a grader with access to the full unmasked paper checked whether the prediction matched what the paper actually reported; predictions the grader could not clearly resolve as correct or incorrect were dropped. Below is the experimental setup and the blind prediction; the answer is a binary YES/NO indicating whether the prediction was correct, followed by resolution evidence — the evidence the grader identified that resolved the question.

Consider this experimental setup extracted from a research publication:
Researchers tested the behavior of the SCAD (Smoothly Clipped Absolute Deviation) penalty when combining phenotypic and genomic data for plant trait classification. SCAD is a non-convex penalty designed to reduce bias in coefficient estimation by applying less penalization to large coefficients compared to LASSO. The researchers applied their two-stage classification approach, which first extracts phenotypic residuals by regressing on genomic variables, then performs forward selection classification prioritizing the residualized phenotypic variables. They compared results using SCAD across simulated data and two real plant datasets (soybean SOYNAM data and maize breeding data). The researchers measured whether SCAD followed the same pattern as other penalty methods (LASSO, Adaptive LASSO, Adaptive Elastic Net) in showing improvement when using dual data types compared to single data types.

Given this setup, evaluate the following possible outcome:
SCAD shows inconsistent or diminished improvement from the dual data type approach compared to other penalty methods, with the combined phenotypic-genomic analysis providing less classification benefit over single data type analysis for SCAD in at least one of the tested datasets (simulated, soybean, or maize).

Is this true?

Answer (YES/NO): YES